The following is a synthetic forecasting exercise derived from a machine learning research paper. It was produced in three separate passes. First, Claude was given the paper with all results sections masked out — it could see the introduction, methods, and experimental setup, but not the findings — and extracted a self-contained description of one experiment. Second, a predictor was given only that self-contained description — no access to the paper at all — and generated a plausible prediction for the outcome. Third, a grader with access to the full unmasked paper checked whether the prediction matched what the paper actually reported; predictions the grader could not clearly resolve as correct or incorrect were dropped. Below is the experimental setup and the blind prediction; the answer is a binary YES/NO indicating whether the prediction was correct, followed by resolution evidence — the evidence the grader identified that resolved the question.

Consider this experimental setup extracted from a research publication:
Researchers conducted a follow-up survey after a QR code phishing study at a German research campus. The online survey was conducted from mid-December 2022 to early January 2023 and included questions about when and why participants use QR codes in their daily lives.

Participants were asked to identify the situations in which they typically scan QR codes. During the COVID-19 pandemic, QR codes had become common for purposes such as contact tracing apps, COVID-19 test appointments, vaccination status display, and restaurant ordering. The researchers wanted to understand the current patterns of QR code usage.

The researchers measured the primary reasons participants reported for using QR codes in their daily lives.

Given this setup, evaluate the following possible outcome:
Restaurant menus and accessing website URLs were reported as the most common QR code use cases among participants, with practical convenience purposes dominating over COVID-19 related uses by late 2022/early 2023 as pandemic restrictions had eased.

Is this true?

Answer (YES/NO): NO